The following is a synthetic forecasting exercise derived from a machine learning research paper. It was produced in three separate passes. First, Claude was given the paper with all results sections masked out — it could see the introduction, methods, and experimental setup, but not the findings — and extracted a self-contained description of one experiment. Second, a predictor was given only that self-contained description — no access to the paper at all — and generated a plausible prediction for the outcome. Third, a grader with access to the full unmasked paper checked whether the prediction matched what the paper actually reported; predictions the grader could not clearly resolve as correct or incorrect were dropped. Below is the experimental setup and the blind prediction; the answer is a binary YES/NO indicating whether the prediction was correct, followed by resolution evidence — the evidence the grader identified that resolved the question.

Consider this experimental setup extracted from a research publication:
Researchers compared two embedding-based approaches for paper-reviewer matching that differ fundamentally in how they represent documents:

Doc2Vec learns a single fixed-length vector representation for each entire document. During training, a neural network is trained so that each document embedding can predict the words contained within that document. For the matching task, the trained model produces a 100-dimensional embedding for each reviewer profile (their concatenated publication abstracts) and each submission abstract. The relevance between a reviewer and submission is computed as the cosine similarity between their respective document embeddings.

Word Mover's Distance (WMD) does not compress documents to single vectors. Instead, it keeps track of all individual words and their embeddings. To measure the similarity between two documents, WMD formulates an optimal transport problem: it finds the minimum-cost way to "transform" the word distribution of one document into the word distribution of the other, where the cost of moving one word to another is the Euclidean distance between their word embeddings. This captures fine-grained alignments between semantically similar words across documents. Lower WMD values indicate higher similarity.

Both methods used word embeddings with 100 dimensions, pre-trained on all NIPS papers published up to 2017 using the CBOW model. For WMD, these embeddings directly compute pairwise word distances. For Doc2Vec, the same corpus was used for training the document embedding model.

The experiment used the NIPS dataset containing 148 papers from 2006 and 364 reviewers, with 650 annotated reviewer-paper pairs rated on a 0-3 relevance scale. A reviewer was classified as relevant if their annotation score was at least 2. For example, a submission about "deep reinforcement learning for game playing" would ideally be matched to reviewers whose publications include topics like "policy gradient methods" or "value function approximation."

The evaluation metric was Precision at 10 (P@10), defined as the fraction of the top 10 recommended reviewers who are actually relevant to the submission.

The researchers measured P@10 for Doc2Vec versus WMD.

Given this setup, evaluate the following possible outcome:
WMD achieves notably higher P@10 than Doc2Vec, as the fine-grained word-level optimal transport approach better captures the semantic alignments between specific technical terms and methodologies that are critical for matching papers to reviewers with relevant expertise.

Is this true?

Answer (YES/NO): NO